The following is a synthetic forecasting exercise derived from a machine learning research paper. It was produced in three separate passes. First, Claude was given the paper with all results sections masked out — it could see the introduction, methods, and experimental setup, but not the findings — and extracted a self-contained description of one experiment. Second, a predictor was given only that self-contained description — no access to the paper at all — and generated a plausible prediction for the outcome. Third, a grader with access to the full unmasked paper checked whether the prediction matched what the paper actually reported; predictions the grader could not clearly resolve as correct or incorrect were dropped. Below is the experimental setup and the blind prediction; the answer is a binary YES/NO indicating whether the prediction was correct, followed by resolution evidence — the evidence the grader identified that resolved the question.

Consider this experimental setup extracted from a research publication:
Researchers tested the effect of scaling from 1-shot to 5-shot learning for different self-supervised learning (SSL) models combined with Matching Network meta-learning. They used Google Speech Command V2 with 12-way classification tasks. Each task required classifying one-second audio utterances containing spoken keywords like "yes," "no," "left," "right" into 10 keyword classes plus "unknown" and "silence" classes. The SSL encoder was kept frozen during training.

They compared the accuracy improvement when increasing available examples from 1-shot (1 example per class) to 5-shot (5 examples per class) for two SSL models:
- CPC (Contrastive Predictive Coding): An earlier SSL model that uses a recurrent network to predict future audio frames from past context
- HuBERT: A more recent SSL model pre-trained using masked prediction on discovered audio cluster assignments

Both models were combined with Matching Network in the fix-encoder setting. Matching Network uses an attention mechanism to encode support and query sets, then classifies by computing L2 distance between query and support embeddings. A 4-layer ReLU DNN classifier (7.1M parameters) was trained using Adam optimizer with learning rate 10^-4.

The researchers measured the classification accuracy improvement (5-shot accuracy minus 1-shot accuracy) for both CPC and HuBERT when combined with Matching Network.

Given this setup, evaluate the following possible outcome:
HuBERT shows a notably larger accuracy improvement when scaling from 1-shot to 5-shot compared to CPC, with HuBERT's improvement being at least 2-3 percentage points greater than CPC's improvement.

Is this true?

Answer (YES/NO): NO